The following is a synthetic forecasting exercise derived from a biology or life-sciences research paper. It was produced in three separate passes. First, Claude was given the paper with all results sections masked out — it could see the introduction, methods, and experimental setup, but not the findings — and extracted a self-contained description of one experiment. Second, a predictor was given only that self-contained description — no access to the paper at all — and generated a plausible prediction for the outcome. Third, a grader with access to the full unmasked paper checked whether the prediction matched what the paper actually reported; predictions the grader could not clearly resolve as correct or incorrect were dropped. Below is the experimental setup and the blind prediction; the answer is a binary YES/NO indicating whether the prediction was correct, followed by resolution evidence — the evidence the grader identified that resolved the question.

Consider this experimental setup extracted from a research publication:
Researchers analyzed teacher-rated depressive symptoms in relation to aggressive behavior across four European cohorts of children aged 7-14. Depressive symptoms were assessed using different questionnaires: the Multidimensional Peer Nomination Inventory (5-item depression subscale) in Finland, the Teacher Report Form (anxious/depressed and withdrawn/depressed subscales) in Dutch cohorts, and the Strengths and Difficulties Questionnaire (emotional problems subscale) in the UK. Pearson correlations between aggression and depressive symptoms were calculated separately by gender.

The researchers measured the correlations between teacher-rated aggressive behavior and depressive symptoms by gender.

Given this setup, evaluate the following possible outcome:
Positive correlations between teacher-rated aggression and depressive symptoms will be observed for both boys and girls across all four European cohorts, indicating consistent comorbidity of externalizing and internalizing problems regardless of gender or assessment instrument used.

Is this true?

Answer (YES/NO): YES